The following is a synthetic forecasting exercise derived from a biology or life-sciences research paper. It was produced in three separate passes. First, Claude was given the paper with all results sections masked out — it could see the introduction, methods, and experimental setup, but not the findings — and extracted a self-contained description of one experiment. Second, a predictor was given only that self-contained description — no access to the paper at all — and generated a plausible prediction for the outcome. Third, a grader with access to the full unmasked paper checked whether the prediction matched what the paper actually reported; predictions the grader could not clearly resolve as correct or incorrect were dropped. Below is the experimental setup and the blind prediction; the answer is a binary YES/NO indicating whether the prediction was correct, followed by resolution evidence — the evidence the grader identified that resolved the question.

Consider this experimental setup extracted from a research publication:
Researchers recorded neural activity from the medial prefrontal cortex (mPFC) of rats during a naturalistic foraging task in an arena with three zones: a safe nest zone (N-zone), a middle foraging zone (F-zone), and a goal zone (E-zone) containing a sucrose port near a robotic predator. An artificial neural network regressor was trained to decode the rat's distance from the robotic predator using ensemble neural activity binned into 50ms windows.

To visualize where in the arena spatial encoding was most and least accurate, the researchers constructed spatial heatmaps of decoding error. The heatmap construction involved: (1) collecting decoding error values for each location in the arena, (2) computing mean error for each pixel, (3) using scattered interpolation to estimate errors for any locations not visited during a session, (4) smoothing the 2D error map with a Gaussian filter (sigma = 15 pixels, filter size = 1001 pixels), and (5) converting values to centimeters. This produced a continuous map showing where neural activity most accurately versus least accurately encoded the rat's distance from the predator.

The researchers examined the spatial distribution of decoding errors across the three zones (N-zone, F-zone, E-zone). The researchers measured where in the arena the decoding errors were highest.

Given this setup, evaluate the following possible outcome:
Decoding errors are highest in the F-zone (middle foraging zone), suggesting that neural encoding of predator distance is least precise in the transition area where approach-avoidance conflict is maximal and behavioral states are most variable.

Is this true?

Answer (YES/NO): NO